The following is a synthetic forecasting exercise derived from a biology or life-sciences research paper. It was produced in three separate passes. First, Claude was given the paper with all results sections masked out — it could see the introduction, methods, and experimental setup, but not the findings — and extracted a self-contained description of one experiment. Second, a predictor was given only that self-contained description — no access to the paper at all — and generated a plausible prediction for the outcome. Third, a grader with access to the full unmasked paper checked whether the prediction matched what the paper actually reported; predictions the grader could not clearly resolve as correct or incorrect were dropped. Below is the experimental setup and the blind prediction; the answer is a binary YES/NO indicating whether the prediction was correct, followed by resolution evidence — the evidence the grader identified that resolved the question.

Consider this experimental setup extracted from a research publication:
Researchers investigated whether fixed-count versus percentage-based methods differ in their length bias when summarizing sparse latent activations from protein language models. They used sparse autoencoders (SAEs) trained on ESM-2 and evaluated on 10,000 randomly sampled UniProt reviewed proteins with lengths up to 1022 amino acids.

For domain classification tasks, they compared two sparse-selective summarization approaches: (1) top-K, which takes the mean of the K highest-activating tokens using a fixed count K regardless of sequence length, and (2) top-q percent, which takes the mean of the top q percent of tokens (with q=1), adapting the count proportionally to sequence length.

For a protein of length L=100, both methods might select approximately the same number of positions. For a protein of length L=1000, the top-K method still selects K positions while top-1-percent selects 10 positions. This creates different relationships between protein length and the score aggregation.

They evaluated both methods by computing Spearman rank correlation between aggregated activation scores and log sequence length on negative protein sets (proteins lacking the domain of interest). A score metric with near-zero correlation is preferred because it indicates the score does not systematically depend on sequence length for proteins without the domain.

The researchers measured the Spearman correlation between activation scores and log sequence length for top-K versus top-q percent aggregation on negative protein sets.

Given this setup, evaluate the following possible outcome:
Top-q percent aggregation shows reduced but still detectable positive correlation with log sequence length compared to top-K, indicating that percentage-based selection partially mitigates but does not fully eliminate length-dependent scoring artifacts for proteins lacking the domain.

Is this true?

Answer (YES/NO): NO